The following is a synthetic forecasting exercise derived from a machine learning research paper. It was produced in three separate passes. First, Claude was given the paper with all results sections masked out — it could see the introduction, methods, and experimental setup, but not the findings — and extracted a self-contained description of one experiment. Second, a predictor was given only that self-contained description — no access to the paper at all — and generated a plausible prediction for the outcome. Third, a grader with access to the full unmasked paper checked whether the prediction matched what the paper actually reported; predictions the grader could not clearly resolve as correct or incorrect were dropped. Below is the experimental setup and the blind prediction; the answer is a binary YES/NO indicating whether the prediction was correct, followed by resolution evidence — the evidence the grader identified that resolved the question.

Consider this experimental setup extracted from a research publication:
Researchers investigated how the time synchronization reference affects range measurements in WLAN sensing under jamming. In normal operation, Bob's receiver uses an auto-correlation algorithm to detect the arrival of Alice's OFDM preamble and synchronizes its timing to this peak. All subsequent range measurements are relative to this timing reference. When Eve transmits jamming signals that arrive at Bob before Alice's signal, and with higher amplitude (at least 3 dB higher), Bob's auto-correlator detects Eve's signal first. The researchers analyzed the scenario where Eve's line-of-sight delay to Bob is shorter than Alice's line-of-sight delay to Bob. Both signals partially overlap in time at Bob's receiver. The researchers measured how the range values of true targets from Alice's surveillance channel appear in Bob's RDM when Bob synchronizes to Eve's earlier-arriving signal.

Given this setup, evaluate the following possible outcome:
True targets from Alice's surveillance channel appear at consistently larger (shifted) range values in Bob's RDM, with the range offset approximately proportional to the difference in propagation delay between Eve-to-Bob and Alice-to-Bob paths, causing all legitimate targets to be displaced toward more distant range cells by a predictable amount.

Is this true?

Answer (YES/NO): YES